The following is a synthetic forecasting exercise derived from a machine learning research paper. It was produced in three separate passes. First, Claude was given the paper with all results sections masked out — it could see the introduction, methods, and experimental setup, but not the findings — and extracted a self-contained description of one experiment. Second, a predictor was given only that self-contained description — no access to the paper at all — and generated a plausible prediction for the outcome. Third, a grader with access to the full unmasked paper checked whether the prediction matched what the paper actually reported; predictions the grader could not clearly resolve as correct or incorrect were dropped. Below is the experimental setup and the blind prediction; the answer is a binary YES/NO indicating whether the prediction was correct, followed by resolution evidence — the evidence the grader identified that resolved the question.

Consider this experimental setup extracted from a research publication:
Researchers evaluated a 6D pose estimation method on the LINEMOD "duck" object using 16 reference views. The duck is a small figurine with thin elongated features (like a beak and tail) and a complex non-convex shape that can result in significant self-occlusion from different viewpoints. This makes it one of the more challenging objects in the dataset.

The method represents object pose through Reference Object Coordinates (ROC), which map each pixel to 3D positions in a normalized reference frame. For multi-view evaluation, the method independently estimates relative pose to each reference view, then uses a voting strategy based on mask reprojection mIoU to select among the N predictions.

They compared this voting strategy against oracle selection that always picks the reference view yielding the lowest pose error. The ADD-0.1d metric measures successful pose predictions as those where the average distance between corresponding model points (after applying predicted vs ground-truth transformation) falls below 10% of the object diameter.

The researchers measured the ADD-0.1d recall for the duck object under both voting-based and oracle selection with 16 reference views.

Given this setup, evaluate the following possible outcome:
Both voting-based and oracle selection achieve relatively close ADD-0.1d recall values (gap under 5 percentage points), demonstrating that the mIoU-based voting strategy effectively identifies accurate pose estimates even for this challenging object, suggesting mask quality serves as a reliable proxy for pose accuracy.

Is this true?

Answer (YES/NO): NO